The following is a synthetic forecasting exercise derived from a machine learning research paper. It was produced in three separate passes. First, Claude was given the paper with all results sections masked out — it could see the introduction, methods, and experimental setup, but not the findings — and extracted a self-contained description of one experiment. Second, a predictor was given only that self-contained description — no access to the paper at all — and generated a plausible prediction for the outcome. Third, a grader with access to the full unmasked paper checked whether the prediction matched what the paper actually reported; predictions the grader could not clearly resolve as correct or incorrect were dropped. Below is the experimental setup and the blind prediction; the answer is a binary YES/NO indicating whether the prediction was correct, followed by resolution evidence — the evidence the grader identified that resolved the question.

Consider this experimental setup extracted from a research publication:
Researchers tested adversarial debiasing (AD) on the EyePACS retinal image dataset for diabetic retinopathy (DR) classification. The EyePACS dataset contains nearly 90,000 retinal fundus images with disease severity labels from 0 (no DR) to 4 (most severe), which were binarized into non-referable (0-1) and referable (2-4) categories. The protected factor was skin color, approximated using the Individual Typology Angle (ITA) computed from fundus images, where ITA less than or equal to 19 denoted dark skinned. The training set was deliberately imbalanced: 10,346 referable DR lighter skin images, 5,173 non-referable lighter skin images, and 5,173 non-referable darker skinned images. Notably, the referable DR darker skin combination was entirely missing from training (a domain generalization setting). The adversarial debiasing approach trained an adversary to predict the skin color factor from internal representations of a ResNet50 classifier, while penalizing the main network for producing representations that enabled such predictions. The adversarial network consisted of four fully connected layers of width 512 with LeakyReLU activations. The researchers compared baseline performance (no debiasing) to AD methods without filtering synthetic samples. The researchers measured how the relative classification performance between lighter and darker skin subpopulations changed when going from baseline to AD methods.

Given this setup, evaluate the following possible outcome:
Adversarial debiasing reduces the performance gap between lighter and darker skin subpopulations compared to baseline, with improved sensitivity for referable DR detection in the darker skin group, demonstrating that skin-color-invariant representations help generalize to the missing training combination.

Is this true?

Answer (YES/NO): YES